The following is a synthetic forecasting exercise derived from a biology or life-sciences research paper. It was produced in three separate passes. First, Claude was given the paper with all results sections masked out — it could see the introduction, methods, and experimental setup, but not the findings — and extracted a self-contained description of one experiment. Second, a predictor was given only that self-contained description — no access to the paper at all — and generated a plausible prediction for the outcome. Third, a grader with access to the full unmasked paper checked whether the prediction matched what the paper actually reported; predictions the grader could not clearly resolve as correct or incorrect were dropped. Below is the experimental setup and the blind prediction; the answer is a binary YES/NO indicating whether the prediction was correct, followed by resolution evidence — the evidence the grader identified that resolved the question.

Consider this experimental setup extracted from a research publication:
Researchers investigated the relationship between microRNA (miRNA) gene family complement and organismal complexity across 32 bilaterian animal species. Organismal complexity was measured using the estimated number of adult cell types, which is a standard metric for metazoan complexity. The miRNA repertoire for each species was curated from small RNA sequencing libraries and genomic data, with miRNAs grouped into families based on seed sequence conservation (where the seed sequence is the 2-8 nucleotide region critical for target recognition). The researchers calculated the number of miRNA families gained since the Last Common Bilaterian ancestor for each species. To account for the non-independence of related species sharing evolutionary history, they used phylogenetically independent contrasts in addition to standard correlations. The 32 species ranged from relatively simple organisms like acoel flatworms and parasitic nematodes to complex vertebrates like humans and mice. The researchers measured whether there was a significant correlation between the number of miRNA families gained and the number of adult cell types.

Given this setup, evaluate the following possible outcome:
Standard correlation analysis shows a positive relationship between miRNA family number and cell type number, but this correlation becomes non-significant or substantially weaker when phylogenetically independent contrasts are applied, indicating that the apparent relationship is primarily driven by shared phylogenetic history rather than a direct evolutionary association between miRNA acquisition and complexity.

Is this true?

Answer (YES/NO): NO